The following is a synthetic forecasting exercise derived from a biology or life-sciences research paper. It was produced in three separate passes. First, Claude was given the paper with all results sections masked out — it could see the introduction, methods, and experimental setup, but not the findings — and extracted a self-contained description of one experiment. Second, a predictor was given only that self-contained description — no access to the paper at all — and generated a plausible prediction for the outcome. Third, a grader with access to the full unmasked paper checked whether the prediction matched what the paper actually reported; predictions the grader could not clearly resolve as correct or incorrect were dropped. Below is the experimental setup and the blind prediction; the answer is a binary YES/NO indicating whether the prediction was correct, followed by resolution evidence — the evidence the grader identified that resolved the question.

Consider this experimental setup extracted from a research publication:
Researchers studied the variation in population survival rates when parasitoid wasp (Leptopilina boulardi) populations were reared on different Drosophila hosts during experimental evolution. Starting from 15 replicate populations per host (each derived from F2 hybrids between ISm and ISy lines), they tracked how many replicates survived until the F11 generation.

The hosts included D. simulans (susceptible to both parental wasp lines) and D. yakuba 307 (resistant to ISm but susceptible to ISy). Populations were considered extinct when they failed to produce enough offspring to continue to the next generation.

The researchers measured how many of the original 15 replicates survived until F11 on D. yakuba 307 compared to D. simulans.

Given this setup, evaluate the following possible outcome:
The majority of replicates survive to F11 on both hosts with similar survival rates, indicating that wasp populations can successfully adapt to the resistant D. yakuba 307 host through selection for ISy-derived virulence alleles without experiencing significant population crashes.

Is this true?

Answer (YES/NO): NO